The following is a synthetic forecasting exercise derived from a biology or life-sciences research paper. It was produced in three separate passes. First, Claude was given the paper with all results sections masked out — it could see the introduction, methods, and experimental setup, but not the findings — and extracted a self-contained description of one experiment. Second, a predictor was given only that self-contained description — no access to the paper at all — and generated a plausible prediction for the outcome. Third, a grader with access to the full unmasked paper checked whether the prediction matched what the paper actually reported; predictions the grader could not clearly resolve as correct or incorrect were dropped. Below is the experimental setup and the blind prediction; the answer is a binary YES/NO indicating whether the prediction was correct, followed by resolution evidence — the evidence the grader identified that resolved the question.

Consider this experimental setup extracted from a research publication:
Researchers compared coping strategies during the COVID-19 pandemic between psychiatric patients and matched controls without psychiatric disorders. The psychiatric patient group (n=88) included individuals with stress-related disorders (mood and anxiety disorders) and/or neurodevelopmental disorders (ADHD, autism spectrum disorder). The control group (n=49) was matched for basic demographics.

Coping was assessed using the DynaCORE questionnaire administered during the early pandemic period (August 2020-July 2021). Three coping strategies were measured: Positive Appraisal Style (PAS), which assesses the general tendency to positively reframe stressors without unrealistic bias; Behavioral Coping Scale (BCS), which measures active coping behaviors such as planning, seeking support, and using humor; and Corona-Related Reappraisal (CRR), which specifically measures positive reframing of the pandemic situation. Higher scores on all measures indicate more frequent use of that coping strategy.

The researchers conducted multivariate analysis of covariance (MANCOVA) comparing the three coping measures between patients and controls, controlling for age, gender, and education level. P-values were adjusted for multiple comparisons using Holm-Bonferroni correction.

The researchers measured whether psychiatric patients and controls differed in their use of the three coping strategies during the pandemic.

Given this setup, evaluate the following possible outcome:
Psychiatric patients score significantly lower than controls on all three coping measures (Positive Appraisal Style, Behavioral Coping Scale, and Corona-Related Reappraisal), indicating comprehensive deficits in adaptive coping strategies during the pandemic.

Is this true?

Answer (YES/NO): NO